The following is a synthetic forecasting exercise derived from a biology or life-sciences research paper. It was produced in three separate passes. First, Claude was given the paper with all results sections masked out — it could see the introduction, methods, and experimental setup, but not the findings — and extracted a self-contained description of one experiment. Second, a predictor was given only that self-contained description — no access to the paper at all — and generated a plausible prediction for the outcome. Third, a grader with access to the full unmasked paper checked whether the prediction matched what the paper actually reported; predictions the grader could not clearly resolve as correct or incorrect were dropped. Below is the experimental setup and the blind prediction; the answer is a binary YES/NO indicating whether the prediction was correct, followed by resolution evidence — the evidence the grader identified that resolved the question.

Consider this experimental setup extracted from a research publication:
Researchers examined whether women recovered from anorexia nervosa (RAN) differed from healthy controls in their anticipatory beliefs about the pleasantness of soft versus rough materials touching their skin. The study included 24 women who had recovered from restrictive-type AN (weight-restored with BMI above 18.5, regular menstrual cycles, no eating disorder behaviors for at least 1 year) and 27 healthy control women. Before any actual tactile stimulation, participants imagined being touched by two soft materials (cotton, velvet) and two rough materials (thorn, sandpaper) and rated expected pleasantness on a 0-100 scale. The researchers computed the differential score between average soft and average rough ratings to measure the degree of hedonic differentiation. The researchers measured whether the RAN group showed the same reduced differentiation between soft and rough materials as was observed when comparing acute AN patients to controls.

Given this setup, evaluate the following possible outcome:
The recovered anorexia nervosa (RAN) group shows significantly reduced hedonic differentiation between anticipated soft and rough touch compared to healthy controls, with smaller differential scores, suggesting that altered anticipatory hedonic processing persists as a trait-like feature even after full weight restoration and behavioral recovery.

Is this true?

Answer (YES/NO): NO